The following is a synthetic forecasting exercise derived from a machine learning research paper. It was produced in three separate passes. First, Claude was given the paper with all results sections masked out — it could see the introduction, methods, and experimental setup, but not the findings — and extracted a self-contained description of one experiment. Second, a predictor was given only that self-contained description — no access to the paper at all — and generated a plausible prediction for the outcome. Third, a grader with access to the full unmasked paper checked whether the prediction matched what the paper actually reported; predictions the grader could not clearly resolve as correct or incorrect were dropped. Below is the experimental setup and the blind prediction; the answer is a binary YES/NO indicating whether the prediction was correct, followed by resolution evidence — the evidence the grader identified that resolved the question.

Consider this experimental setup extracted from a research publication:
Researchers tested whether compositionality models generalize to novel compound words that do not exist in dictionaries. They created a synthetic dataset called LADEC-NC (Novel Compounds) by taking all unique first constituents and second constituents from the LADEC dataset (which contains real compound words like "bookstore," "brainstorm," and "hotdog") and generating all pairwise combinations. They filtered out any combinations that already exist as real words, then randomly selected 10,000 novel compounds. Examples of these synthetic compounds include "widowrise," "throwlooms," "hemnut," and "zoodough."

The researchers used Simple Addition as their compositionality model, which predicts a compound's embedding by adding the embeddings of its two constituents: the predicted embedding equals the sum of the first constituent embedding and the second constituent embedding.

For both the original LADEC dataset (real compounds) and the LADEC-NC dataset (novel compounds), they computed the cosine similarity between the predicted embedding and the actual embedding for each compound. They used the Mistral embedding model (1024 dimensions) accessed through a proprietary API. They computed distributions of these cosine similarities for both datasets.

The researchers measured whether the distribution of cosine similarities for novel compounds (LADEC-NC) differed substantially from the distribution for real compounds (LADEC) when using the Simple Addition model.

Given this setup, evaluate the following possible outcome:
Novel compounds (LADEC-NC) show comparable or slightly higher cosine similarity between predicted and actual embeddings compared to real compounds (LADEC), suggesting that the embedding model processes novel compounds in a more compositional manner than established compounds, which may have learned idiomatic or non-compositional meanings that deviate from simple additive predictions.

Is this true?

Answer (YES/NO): YES